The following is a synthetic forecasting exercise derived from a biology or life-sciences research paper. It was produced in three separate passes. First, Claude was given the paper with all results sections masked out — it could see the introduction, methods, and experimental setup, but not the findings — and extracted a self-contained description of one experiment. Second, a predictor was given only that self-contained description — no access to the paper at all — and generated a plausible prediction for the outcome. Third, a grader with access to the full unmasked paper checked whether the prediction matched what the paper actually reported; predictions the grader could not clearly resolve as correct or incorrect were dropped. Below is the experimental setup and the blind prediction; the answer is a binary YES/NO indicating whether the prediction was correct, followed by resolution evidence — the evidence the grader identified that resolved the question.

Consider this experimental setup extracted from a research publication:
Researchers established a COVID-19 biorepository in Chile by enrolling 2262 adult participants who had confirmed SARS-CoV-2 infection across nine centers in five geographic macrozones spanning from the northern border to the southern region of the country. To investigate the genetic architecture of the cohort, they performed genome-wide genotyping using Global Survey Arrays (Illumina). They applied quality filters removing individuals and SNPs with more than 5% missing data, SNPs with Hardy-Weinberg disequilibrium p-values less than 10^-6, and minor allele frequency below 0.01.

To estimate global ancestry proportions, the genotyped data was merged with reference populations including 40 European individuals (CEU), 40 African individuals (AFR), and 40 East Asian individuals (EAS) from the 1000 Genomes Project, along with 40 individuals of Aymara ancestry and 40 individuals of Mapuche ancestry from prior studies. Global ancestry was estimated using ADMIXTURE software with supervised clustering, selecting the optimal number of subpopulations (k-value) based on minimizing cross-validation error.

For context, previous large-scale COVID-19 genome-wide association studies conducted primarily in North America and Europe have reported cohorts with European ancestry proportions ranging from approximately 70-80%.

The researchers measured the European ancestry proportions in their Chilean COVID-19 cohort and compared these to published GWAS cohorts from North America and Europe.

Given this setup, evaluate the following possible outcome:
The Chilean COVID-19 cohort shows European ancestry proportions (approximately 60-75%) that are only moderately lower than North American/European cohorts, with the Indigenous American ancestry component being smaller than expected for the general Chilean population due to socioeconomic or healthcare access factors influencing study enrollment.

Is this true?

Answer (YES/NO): NO